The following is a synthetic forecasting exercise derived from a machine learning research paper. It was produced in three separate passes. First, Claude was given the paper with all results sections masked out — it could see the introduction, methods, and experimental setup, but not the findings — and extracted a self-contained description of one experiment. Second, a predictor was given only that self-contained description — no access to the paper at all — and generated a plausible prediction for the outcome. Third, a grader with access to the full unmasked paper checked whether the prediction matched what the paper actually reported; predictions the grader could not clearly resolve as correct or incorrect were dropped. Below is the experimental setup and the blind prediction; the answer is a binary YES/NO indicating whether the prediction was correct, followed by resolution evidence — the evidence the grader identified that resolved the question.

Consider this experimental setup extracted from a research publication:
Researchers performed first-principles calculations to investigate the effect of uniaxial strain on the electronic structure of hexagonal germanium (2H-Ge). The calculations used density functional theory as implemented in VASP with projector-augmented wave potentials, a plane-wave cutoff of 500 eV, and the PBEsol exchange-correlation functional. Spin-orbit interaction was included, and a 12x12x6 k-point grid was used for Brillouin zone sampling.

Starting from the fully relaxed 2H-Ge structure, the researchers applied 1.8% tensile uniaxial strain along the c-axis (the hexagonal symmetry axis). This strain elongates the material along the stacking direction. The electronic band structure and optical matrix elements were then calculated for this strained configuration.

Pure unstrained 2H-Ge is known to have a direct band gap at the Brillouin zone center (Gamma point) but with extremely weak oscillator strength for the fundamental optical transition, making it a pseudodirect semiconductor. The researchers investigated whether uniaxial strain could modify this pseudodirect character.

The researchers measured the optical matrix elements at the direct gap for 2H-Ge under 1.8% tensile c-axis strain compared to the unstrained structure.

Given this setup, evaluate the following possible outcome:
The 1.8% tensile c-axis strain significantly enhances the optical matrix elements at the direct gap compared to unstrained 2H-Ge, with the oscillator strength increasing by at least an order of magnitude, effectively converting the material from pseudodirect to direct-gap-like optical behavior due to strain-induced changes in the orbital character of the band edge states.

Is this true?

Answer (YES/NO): NO